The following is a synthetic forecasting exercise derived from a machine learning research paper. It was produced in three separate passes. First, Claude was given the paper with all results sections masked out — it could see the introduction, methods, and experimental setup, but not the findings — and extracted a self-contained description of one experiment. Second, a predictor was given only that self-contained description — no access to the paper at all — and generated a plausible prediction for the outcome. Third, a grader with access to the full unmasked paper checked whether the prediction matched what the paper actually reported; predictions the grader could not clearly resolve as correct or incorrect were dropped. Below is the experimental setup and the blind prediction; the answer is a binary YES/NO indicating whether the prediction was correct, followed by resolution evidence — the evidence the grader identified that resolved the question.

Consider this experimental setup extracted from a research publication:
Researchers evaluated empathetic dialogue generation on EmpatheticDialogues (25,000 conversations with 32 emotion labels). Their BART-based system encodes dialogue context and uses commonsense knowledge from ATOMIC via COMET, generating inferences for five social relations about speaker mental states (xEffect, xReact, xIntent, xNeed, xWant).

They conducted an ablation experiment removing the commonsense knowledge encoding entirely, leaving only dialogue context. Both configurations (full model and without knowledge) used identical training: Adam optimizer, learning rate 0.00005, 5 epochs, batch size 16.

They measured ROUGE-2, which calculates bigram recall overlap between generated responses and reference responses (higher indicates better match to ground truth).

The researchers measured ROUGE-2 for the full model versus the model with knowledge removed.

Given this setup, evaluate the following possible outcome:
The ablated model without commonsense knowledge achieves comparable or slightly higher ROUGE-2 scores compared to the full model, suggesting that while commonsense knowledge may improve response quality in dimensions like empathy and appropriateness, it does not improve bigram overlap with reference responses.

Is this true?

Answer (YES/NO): YES